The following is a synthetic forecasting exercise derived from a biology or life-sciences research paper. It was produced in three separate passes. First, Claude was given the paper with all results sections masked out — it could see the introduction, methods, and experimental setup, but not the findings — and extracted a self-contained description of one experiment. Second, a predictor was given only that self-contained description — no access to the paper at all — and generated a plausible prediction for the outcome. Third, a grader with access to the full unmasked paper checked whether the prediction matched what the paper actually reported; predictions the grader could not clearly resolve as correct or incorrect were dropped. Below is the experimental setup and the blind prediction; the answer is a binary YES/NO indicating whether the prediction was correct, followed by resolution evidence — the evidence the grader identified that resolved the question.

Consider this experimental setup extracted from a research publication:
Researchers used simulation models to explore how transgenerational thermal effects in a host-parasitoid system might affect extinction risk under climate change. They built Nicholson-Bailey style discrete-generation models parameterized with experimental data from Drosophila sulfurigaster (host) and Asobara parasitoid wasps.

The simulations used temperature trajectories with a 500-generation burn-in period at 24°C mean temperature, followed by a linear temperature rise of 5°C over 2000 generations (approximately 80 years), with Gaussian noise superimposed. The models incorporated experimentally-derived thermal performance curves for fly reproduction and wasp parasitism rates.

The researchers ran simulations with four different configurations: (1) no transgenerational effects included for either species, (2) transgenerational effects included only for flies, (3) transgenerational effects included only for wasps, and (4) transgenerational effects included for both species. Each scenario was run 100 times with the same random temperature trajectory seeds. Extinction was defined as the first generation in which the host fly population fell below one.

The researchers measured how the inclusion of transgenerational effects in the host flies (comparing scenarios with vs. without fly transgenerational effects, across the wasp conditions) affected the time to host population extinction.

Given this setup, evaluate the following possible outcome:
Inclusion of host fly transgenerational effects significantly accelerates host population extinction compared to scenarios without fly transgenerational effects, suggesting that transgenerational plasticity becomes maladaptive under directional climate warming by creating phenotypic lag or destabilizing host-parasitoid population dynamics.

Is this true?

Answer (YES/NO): YES